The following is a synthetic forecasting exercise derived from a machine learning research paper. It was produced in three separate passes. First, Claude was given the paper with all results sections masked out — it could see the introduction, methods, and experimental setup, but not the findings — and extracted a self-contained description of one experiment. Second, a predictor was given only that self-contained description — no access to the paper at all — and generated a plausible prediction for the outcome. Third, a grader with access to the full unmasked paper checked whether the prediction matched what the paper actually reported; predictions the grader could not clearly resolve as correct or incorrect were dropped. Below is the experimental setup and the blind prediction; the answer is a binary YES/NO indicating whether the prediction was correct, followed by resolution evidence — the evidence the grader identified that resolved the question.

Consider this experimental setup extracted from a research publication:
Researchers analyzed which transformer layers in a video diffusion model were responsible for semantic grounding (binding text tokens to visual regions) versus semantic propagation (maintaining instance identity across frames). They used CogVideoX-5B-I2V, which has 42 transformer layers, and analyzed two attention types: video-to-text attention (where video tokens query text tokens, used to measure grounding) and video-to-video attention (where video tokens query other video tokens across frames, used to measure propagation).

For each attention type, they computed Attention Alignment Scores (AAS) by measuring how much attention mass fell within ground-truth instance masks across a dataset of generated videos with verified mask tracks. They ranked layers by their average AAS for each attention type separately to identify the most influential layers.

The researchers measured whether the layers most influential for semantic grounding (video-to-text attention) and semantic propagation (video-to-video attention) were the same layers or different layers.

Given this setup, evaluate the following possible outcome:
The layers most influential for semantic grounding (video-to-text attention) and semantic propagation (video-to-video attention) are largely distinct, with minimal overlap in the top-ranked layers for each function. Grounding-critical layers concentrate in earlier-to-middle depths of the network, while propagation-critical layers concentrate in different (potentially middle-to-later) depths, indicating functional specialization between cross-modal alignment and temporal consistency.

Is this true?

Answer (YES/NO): NO